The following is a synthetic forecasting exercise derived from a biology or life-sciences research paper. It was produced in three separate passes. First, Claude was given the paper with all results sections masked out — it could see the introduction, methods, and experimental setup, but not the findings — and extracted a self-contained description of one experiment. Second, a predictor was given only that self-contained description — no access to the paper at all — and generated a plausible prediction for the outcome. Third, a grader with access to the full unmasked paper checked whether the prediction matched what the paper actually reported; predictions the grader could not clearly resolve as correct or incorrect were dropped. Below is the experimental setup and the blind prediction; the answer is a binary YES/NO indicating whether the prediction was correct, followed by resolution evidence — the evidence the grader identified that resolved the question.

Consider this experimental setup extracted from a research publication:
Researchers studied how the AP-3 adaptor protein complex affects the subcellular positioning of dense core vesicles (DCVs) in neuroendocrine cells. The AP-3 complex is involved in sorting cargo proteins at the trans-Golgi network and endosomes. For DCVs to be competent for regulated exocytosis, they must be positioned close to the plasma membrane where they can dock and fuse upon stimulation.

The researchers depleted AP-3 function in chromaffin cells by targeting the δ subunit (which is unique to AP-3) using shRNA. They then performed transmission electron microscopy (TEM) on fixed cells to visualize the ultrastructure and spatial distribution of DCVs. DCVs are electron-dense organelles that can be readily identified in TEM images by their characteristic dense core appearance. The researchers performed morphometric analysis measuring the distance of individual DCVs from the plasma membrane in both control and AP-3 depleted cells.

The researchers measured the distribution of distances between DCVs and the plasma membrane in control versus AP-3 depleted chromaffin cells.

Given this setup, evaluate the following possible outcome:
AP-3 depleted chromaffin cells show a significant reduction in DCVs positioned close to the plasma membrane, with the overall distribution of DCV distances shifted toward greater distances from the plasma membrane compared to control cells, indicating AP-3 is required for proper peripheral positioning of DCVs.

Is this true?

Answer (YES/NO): YES